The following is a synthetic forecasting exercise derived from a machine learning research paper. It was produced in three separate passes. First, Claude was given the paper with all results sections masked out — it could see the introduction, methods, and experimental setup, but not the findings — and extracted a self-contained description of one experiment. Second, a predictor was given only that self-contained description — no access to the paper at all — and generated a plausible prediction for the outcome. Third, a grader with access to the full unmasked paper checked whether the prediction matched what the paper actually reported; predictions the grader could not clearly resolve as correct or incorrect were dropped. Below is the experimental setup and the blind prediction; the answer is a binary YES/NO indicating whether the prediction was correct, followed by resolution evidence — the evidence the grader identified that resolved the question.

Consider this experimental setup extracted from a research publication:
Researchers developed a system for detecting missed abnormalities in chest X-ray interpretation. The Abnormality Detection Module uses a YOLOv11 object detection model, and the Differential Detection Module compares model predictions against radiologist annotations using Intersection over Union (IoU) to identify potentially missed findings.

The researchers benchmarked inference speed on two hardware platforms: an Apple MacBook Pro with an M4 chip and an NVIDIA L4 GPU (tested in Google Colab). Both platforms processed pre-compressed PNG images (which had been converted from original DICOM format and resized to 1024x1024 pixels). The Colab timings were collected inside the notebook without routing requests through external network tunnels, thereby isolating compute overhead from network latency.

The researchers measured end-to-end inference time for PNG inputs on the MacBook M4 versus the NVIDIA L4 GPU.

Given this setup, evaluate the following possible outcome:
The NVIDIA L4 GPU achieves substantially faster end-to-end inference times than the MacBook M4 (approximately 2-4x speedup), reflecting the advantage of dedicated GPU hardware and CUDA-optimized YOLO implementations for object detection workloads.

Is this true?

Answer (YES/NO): YES